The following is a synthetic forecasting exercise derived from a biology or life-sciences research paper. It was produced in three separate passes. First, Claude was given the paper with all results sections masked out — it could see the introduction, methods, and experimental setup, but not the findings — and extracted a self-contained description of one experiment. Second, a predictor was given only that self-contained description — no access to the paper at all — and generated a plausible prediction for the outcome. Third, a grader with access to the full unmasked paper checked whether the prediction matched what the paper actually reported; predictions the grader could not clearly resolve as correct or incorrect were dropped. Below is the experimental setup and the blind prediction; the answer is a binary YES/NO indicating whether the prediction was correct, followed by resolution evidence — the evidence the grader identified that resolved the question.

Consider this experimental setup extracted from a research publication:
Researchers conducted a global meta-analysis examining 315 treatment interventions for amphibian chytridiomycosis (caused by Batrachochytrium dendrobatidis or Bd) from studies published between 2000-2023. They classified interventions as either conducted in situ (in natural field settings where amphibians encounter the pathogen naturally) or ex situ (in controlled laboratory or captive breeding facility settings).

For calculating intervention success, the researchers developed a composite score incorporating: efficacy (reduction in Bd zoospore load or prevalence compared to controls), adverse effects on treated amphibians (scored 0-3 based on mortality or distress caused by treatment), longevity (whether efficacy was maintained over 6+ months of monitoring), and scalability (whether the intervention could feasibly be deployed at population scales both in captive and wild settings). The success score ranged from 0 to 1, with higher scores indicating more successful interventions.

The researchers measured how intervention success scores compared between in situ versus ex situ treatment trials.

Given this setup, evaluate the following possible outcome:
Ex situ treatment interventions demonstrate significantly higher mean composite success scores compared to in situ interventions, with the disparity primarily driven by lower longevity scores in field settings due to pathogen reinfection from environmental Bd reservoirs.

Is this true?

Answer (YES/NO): NO